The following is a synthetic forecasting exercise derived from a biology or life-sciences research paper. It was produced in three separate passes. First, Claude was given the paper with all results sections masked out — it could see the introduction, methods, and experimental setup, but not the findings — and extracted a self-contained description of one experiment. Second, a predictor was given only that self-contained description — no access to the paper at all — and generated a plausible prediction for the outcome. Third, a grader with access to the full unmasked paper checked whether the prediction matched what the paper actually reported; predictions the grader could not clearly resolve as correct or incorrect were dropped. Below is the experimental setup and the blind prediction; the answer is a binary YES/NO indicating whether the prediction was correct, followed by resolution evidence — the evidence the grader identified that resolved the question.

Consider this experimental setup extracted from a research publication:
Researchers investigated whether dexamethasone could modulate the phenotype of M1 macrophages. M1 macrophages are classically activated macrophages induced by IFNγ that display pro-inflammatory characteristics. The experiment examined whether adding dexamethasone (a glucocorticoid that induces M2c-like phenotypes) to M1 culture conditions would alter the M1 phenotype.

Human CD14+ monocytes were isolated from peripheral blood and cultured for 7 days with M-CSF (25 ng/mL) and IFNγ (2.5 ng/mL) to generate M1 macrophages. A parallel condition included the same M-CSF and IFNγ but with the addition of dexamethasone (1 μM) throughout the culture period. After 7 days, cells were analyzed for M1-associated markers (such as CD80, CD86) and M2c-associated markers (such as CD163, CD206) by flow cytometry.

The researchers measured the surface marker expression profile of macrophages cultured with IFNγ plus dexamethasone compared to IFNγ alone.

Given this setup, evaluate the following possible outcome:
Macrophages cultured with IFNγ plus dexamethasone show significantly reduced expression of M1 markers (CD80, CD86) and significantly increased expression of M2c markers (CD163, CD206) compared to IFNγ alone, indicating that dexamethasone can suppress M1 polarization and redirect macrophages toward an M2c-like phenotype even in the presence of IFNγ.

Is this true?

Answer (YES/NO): NO